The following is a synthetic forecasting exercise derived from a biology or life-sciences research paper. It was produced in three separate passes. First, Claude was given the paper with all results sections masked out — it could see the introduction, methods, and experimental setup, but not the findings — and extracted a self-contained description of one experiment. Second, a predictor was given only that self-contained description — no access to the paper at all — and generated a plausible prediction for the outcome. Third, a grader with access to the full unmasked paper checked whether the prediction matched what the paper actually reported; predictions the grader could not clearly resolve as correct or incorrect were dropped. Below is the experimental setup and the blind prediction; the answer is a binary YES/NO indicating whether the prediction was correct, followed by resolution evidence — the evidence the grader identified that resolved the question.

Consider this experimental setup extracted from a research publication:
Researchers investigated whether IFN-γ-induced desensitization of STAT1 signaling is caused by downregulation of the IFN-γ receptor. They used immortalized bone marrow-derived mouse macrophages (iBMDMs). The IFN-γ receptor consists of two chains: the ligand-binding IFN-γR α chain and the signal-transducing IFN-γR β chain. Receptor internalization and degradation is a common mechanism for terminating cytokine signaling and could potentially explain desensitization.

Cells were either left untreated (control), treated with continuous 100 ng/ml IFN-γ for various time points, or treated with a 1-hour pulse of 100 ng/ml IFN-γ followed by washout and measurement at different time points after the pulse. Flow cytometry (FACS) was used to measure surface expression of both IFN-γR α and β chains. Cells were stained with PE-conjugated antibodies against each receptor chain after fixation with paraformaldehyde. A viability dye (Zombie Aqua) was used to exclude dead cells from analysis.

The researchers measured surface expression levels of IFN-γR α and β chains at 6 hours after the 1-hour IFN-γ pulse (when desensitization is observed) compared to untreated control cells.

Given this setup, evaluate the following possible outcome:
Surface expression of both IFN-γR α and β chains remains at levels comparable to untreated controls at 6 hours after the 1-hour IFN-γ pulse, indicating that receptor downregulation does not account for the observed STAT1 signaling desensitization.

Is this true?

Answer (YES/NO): NO